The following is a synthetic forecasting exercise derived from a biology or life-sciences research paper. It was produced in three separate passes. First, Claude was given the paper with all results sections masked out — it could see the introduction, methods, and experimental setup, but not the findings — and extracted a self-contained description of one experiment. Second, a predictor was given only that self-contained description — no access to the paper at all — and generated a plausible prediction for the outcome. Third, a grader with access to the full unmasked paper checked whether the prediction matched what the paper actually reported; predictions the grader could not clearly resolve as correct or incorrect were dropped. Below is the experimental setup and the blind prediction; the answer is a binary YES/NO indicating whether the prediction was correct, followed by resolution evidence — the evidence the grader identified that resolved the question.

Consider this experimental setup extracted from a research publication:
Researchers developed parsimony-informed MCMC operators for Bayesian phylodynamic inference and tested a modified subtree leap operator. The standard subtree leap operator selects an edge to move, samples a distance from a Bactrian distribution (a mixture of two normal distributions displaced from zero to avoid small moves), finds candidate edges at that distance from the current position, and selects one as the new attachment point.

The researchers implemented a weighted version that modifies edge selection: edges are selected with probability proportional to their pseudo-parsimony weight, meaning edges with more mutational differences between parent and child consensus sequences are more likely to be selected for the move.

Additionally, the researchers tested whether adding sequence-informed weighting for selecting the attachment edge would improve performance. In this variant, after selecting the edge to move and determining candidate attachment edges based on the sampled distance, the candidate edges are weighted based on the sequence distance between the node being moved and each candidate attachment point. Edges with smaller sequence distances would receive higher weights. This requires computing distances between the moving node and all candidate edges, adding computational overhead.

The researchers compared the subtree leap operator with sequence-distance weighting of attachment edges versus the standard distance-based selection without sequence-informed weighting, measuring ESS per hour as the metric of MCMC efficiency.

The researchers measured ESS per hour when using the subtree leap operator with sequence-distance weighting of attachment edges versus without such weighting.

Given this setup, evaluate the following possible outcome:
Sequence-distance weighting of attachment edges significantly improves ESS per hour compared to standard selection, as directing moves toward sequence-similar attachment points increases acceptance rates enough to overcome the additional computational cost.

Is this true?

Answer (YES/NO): NO